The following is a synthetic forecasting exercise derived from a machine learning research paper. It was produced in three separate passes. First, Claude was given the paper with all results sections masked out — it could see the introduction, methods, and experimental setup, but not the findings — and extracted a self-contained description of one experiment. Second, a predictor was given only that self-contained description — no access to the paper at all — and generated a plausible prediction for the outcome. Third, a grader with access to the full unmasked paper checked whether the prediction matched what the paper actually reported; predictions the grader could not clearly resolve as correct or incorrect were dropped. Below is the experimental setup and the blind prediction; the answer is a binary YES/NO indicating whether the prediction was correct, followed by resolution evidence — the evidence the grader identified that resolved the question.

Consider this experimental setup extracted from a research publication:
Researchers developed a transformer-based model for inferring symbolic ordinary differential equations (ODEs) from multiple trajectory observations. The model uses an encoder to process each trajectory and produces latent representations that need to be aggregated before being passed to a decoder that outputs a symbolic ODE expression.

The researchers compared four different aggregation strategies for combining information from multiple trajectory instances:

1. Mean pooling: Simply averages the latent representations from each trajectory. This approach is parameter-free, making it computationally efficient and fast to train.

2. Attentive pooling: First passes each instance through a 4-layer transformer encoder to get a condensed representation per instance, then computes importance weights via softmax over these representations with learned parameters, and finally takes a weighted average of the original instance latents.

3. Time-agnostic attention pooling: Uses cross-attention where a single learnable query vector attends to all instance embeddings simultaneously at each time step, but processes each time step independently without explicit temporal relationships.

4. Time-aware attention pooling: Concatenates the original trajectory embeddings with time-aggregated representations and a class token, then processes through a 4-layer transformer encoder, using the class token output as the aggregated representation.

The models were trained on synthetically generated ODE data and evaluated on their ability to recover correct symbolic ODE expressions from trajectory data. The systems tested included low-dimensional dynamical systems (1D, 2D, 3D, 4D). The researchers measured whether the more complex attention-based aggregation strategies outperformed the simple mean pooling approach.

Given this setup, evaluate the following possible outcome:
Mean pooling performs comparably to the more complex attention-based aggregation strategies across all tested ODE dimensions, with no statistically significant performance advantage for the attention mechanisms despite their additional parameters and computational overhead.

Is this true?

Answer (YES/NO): YES